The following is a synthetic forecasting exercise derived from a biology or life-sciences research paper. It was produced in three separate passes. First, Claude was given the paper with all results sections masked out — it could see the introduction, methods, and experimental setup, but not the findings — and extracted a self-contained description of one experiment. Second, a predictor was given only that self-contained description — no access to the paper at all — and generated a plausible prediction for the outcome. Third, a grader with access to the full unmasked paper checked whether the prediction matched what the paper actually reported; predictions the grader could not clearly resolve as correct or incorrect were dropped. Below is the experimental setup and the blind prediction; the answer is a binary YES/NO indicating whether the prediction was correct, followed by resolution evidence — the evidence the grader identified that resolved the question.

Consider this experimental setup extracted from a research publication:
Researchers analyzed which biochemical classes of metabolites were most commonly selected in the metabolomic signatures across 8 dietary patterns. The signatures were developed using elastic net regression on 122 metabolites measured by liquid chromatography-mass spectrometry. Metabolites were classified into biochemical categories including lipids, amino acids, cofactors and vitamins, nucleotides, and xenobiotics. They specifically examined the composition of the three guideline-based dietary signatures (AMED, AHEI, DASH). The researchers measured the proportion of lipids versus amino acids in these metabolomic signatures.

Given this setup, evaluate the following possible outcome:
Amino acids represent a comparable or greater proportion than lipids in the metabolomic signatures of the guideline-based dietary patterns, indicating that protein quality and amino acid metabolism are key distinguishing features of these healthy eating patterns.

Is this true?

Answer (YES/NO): YES